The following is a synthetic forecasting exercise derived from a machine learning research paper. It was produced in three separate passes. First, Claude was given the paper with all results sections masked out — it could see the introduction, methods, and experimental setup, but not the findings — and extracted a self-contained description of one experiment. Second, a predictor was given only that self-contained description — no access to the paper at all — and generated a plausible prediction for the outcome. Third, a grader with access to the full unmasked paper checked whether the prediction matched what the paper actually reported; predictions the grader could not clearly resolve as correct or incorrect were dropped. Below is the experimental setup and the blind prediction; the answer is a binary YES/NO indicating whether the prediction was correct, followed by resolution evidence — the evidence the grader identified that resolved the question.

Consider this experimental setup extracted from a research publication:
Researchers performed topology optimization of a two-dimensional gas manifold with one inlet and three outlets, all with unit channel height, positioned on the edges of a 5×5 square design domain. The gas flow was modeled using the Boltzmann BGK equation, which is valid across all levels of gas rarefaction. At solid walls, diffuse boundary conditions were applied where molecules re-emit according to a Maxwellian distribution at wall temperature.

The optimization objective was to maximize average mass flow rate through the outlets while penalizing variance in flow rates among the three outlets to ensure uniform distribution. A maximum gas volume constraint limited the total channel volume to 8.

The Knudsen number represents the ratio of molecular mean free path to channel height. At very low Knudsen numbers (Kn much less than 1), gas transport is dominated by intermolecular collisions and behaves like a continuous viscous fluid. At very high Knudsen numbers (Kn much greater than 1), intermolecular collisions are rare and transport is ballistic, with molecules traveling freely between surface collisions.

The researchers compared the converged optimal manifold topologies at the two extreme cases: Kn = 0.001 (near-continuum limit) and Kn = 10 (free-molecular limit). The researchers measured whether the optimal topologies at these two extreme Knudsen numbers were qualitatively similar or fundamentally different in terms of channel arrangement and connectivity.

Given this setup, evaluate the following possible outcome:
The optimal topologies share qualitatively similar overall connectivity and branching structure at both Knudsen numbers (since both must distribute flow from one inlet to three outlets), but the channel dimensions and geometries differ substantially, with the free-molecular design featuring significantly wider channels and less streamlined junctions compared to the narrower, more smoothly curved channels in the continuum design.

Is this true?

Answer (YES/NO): YES